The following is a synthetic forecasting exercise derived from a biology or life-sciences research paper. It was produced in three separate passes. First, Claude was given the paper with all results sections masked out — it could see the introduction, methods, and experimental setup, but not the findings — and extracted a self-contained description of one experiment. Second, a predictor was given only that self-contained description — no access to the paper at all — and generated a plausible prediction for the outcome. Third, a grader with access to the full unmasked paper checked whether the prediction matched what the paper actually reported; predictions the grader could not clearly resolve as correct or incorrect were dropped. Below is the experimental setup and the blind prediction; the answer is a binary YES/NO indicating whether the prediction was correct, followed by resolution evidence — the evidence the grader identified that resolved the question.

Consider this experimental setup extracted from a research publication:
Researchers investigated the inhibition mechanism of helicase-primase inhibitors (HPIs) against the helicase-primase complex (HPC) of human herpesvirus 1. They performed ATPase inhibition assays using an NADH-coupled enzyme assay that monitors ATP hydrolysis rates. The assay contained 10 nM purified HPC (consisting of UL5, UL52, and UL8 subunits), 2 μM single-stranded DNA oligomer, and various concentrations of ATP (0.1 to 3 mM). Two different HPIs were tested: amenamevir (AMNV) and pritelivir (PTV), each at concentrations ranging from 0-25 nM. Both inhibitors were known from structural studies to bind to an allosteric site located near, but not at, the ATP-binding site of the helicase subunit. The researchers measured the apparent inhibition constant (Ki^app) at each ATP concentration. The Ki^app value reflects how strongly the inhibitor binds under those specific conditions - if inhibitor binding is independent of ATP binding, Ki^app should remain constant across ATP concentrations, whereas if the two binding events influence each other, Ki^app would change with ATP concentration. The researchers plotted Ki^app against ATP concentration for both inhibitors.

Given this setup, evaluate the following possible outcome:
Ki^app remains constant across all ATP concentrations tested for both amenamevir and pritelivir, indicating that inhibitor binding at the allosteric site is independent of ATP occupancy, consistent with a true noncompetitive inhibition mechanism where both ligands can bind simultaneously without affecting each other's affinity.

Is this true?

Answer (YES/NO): NO